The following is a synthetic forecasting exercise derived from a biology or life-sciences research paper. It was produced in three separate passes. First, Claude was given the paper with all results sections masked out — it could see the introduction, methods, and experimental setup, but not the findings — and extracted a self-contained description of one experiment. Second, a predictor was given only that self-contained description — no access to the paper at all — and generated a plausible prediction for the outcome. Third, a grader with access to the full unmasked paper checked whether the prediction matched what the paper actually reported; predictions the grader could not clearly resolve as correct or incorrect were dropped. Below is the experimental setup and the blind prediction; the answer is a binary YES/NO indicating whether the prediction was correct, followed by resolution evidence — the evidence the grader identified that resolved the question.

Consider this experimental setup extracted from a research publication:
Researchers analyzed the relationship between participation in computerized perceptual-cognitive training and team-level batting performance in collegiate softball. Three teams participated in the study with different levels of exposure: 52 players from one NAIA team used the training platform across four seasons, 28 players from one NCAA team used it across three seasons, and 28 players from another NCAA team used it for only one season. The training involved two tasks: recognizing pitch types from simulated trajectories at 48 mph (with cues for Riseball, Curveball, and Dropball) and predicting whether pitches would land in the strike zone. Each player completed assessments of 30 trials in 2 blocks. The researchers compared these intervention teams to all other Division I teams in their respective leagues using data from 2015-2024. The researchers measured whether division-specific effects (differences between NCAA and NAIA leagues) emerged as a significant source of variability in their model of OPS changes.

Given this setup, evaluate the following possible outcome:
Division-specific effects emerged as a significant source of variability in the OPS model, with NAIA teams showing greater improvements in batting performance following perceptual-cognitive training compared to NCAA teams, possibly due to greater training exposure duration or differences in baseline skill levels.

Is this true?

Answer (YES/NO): NO